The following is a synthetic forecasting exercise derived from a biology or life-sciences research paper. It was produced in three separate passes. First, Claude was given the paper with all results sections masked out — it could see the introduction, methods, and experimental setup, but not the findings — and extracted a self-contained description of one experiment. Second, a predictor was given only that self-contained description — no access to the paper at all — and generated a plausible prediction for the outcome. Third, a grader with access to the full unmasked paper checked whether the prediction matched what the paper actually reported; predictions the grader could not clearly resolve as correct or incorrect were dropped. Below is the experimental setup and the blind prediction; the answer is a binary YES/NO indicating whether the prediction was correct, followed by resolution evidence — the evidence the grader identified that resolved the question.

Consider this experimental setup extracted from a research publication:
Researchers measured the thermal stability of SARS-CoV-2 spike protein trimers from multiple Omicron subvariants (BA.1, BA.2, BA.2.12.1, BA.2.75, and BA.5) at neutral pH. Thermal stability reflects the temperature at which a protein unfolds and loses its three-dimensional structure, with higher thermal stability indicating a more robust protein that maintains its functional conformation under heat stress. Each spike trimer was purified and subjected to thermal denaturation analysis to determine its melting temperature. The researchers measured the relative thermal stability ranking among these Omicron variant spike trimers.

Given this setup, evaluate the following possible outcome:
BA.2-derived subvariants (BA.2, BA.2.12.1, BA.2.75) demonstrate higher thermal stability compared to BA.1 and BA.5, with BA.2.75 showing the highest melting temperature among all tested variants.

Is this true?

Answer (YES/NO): NO